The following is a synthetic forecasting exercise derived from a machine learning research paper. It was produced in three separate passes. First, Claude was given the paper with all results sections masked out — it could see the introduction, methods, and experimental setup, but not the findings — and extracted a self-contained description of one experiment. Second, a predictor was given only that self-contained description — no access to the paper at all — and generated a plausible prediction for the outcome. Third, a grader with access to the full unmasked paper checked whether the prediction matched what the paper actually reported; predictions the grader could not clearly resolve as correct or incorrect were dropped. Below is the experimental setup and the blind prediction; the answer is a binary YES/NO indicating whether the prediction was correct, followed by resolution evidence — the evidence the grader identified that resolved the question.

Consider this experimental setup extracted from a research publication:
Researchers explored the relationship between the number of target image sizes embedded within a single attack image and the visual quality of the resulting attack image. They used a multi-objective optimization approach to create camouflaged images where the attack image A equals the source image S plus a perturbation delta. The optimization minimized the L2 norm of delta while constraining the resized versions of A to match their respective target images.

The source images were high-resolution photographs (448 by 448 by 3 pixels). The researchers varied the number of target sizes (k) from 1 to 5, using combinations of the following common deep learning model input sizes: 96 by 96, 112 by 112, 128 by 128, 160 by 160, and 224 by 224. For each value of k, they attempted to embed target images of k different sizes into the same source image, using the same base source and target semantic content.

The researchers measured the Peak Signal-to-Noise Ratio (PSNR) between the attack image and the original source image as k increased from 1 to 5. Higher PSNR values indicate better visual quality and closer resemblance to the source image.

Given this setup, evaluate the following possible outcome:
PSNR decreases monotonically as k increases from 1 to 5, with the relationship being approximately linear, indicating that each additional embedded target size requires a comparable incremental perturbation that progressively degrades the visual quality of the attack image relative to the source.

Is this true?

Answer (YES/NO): NO